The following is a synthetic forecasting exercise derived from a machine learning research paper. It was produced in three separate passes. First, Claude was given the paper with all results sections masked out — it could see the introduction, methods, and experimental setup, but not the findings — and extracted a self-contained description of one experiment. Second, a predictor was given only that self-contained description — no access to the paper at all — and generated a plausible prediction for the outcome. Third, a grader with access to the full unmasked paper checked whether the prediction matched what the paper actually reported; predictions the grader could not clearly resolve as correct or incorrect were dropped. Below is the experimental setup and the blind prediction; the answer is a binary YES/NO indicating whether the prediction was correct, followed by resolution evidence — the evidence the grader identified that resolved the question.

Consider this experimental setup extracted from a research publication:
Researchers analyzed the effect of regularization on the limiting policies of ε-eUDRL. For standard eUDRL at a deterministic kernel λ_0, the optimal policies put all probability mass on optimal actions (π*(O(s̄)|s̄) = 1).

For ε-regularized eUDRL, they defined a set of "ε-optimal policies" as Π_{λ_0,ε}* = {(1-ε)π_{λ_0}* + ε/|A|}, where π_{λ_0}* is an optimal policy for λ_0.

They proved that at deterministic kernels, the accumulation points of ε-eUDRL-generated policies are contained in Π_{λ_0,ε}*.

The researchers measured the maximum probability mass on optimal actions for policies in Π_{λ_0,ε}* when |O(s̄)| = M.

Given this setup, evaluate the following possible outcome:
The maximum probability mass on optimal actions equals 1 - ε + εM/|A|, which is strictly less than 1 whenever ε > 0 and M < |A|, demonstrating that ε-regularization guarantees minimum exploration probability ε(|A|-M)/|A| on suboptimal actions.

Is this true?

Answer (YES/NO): YES